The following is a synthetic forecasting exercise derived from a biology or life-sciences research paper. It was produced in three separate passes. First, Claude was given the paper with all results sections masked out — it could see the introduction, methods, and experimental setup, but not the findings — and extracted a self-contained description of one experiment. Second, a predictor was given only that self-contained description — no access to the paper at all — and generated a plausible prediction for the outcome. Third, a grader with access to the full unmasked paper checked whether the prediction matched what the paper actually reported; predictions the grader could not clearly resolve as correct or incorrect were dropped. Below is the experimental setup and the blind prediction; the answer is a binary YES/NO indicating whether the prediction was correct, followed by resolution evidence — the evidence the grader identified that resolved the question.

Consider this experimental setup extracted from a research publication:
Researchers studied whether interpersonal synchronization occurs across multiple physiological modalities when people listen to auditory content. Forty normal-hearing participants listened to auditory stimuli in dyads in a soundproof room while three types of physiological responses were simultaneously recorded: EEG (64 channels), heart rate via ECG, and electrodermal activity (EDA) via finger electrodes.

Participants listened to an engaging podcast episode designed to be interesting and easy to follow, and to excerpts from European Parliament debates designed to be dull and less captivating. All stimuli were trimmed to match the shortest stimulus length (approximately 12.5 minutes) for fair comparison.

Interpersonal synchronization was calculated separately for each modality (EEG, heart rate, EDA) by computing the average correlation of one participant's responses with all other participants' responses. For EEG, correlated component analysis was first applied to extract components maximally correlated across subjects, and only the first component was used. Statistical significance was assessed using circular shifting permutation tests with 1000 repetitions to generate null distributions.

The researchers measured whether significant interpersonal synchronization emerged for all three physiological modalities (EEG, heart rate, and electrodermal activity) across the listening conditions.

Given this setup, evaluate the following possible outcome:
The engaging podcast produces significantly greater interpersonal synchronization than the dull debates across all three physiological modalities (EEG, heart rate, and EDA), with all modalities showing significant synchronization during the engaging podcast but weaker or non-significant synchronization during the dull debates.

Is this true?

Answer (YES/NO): YES